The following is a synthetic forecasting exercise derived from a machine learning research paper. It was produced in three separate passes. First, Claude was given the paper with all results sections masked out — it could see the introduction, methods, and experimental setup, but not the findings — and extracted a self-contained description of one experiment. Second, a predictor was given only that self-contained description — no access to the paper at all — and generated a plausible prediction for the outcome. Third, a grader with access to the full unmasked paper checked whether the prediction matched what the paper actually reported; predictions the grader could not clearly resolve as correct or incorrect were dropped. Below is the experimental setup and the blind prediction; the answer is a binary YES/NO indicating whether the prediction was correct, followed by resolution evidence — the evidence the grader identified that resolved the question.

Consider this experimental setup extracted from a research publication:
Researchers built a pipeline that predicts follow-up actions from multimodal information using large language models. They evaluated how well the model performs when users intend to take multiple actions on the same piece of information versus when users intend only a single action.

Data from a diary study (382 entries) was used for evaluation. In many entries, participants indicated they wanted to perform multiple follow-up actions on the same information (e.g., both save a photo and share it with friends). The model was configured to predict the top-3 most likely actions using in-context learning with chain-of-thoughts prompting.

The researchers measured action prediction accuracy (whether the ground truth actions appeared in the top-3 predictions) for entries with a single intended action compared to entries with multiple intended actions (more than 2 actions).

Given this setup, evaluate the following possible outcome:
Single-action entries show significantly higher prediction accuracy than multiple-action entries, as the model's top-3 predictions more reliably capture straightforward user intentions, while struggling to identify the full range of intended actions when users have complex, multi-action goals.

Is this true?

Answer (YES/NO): YES